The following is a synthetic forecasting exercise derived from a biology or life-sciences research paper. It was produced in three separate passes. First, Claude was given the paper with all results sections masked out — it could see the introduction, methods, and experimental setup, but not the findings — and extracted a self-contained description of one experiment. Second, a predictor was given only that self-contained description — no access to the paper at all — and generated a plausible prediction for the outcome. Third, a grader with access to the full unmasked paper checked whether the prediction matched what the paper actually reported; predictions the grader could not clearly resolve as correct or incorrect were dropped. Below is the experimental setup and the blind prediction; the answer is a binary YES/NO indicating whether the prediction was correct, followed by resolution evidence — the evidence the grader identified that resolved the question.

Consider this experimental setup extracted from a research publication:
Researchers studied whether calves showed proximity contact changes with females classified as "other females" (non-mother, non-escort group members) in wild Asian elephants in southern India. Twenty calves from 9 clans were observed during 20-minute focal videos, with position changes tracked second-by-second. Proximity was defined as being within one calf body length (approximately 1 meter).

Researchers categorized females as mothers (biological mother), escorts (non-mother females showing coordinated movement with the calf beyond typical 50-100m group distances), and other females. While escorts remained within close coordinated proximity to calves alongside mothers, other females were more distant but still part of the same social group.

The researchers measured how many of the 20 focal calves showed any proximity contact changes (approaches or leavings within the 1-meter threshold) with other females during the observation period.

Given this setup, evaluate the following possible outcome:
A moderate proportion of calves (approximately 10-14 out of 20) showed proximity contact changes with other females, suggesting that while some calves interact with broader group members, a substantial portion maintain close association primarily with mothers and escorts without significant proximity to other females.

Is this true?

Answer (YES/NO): NO